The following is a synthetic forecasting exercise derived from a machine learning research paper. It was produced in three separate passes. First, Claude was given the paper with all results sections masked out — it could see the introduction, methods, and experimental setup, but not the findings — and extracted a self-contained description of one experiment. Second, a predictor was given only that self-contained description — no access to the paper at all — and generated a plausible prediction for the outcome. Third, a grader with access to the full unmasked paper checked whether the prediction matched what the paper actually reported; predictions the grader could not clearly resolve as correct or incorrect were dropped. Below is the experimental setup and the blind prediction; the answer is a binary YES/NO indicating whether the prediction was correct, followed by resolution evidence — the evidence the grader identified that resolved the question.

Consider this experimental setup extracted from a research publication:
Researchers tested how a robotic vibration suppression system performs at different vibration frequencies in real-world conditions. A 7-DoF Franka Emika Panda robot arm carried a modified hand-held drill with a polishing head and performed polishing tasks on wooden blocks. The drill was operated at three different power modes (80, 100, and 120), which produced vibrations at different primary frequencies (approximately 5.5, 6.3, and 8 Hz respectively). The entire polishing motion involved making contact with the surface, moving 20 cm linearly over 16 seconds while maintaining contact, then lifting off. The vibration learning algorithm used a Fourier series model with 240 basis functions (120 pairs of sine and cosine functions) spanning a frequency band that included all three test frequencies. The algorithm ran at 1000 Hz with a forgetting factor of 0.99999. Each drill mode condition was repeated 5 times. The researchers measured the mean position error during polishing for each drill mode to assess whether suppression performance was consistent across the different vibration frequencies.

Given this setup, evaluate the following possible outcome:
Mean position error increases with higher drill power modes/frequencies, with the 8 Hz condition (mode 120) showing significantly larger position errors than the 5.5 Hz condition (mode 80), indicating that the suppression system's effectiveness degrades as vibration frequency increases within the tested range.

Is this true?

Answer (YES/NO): NO